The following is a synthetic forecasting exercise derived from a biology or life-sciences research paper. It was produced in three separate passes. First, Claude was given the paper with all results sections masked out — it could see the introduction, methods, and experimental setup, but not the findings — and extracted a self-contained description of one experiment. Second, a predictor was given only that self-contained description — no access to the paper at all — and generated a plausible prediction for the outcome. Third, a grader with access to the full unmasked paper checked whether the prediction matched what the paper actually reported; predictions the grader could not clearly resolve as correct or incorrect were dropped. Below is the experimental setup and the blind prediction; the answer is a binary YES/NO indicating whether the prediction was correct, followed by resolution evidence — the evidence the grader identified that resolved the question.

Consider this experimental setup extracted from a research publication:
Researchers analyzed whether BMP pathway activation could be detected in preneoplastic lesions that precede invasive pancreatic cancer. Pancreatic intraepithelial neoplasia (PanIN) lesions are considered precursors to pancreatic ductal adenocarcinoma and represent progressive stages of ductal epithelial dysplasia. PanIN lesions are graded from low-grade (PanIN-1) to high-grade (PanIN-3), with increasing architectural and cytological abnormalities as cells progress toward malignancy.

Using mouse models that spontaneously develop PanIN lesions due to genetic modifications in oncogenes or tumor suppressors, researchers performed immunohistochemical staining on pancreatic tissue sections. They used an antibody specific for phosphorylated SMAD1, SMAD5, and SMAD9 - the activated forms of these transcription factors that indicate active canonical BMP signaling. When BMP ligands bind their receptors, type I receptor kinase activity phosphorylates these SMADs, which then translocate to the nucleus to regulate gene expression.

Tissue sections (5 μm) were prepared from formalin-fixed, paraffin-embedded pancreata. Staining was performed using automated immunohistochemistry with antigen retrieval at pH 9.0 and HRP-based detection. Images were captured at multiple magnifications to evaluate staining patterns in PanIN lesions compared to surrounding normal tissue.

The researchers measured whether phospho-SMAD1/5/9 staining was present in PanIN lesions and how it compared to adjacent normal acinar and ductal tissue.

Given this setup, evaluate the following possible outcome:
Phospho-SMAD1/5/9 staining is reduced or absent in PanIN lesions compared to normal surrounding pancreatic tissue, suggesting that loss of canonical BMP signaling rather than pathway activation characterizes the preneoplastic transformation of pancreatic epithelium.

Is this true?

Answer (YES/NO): NO